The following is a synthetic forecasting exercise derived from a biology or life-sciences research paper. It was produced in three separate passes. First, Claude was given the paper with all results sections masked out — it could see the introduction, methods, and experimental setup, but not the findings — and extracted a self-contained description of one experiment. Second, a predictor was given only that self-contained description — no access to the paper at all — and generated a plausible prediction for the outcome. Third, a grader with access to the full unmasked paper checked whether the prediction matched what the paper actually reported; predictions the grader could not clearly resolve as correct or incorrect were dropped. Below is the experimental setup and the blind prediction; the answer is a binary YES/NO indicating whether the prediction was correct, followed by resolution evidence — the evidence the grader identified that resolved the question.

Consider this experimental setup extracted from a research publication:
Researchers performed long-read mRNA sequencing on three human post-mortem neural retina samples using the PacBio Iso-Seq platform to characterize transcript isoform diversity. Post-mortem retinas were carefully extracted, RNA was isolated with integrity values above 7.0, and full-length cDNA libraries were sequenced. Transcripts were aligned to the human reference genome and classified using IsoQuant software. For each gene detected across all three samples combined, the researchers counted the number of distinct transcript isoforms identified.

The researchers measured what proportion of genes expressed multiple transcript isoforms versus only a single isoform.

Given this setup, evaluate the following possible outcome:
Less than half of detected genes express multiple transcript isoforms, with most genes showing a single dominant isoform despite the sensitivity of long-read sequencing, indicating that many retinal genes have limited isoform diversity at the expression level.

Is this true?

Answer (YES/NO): NO